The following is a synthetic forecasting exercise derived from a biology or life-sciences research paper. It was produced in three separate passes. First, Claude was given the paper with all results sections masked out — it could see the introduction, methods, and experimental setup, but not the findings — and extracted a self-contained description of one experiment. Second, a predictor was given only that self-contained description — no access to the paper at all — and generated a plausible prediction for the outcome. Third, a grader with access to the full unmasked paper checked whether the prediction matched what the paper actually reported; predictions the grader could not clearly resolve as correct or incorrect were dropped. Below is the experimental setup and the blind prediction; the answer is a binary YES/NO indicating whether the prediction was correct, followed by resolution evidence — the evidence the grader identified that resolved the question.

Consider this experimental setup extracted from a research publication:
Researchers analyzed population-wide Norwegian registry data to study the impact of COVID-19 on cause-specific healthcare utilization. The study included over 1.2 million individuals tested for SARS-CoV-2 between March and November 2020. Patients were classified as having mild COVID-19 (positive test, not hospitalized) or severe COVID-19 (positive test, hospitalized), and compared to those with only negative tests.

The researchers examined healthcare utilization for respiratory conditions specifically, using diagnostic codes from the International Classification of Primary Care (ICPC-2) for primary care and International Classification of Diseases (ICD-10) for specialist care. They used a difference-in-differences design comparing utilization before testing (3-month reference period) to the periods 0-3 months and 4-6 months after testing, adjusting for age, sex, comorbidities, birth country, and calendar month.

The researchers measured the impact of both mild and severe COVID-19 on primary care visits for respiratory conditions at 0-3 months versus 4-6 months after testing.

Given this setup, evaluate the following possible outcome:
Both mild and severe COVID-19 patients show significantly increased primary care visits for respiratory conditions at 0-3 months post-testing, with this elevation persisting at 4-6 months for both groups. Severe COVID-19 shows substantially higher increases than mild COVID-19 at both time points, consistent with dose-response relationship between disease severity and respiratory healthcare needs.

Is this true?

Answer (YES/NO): NO